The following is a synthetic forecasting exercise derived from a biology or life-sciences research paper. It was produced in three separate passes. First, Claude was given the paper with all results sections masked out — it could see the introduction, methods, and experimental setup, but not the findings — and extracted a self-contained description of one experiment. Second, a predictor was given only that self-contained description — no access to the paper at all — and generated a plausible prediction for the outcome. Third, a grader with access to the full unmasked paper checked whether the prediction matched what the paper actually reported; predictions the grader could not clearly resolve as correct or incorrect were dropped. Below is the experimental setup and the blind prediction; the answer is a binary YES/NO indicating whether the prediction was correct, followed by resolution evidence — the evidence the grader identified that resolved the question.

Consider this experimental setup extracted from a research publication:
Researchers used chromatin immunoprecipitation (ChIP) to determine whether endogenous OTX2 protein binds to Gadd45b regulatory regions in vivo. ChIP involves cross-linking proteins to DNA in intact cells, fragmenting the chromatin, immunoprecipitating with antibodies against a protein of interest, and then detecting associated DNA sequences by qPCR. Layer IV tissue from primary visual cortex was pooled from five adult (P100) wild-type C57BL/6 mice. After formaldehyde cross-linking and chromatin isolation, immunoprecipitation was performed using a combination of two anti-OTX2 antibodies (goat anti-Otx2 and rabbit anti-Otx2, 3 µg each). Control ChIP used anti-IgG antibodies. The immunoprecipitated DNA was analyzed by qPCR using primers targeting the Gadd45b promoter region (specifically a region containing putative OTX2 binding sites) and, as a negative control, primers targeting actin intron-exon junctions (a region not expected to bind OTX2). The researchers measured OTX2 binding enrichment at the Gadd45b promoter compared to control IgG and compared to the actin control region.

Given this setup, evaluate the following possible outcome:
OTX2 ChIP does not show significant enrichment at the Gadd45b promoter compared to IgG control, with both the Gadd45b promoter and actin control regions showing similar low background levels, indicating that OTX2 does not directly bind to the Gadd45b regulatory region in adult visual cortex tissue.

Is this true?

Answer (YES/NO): NO